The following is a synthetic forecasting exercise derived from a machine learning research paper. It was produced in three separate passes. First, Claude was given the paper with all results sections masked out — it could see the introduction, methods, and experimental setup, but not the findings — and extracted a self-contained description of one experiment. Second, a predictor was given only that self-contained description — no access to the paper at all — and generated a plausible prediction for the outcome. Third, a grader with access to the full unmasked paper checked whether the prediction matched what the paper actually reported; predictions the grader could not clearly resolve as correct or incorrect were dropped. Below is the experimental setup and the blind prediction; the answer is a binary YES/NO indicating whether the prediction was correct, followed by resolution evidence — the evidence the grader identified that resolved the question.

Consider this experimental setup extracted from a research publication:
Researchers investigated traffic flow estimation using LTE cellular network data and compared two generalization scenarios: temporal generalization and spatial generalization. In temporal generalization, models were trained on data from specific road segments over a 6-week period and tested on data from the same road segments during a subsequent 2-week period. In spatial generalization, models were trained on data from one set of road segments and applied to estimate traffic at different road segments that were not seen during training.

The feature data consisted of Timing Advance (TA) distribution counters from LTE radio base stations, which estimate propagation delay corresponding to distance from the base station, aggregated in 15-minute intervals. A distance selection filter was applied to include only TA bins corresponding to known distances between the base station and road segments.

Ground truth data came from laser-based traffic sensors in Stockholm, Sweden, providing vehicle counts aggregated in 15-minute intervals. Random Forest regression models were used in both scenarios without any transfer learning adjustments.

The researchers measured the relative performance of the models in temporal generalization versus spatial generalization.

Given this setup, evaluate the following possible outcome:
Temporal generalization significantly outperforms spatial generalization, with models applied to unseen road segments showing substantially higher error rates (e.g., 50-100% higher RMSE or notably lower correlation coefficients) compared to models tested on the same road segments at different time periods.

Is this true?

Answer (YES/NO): YES